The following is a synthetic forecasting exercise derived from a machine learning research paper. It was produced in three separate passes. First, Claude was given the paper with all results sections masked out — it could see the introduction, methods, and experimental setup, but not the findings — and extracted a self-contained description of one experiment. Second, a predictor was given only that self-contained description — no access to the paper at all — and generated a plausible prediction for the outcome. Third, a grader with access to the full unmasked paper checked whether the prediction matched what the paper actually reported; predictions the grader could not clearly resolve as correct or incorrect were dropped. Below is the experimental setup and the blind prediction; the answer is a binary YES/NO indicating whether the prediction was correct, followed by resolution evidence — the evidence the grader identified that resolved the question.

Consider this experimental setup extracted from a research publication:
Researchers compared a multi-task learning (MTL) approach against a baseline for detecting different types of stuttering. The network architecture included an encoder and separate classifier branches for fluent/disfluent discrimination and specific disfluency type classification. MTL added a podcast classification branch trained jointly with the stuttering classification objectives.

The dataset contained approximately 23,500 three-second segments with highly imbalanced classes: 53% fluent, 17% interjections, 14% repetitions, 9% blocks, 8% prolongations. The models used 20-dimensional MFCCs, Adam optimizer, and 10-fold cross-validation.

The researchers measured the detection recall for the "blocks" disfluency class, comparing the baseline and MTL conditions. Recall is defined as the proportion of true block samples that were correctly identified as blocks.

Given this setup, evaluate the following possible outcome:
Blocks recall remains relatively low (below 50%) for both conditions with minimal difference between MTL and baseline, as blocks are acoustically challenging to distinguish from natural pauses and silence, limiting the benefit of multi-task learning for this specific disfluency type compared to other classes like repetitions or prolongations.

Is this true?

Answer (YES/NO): NO